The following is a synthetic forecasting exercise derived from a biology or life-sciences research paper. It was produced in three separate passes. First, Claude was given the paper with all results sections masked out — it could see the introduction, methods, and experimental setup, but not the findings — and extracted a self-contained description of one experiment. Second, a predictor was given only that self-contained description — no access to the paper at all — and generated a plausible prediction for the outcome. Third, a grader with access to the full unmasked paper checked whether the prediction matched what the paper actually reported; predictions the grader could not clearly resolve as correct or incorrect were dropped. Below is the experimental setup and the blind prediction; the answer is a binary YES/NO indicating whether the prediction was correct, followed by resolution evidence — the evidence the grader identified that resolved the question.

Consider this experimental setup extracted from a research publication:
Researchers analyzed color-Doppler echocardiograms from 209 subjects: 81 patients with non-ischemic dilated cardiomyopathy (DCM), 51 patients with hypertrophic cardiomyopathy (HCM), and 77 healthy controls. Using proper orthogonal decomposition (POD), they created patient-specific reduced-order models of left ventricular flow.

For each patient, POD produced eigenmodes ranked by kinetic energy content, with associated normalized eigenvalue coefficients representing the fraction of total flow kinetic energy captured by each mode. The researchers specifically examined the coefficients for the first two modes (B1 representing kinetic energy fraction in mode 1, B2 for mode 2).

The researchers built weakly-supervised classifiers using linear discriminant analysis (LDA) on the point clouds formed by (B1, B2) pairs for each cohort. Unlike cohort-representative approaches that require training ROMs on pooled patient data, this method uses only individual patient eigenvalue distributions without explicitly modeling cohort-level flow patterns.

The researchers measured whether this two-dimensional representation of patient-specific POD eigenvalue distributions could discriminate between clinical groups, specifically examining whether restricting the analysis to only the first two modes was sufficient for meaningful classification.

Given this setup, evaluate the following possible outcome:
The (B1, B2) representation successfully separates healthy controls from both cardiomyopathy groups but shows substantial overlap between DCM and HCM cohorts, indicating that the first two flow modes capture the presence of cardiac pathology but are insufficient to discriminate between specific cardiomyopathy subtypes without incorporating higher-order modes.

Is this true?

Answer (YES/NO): NO